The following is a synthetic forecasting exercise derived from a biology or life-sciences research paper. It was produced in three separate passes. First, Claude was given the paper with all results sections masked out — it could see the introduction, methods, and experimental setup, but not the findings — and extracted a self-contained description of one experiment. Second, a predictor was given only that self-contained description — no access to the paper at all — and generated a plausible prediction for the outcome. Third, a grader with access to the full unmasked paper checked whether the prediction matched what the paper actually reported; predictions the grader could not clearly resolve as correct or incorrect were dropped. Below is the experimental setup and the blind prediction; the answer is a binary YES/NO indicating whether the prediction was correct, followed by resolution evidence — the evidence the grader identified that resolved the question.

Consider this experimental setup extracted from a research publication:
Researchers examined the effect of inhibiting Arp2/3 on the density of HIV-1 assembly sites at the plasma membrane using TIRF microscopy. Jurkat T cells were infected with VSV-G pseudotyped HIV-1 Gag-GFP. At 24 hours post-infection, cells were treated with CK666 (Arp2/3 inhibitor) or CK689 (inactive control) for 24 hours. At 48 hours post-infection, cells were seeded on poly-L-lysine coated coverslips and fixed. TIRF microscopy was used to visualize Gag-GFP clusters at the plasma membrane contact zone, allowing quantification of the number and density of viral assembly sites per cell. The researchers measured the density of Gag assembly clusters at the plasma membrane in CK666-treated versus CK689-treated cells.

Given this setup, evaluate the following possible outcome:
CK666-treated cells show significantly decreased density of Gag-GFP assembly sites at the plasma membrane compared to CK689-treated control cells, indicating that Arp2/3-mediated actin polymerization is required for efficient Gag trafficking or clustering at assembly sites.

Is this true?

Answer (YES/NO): NO